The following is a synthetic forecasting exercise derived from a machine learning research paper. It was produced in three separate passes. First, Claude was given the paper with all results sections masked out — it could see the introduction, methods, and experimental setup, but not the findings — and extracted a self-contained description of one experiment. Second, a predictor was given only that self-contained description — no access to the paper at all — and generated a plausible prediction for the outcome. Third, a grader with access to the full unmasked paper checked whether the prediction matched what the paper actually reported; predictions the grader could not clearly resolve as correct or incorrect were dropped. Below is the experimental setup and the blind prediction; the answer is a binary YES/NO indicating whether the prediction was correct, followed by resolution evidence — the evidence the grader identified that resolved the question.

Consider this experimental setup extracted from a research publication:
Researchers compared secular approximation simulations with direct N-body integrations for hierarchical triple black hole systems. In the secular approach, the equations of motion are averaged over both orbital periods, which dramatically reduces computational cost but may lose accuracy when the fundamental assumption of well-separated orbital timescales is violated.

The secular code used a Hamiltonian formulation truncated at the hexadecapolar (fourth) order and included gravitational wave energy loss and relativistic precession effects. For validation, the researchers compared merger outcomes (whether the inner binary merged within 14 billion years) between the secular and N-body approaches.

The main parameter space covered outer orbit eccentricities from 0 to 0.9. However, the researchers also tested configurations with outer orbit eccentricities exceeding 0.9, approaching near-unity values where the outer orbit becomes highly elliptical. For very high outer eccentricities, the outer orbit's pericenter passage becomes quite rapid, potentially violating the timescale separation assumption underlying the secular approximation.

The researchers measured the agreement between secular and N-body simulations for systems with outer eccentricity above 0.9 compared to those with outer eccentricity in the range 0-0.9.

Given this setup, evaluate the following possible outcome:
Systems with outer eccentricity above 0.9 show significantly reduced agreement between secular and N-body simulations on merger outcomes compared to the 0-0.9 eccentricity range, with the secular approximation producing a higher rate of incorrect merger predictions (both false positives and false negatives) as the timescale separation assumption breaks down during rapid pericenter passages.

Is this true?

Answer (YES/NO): YES